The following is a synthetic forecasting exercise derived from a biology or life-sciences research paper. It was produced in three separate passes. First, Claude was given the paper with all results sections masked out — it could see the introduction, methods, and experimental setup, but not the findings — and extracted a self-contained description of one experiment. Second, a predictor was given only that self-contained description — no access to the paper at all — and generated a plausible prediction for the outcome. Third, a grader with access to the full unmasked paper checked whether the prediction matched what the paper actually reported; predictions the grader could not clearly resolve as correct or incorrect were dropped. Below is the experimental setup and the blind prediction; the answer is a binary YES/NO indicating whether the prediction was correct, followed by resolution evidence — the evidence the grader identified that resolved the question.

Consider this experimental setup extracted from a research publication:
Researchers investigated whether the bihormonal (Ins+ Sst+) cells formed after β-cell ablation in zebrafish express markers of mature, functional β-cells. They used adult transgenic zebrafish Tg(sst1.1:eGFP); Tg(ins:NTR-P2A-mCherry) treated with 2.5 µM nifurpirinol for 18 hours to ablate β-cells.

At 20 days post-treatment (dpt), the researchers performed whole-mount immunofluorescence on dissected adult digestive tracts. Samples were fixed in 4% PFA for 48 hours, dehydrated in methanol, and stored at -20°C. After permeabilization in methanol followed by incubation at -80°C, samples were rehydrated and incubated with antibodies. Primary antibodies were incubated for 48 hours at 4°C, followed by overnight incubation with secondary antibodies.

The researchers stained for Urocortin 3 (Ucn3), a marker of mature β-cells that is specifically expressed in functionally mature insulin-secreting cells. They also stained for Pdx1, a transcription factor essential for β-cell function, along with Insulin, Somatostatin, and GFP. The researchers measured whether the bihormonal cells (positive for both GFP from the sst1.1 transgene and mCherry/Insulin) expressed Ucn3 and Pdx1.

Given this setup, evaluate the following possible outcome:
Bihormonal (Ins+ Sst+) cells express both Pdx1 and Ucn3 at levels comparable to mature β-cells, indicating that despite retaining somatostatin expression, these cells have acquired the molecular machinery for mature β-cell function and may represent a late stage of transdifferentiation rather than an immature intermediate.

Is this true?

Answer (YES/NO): YES